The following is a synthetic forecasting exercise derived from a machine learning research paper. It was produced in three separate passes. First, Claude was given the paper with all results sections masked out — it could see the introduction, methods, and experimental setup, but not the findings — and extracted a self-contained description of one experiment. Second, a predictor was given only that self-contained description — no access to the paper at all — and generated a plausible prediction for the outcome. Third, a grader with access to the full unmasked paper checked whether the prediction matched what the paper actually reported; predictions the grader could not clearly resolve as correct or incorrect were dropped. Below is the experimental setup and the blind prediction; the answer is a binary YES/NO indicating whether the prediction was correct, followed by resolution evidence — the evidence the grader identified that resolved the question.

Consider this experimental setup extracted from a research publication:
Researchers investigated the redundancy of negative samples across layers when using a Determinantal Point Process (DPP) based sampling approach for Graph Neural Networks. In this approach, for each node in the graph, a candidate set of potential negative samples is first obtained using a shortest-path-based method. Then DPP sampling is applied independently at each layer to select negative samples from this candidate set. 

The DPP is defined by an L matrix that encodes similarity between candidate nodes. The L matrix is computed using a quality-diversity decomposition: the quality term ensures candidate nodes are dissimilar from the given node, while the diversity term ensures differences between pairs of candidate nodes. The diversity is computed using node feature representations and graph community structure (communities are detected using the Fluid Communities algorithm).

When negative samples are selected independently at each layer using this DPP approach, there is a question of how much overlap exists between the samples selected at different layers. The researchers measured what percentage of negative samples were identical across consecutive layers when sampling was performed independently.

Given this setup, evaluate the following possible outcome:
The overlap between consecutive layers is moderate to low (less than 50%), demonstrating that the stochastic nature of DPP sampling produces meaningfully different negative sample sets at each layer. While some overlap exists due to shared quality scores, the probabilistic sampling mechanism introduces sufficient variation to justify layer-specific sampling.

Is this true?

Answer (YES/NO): NO